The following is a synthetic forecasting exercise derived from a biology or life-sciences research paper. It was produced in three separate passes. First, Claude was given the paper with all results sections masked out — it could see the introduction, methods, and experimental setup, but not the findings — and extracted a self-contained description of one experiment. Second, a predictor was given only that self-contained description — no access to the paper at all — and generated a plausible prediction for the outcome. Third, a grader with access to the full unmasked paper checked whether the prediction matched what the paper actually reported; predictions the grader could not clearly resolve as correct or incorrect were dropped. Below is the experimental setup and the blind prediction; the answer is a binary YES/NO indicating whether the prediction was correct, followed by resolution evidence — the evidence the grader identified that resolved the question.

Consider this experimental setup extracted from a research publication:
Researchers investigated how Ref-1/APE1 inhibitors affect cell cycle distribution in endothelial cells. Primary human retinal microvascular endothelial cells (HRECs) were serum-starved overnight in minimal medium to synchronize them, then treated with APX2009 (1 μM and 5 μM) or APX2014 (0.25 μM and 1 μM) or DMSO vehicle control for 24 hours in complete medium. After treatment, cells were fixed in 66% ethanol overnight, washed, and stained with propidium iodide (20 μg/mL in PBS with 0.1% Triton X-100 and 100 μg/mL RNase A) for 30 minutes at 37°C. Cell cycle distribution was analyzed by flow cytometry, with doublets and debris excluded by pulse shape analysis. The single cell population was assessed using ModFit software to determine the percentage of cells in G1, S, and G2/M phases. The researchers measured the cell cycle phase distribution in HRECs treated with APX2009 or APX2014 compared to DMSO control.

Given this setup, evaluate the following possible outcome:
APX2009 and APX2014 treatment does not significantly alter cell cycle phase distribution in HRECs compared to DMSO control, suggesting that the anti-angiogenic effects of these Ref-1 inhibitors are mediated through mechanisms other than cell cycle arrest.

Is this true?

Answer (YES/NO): NO